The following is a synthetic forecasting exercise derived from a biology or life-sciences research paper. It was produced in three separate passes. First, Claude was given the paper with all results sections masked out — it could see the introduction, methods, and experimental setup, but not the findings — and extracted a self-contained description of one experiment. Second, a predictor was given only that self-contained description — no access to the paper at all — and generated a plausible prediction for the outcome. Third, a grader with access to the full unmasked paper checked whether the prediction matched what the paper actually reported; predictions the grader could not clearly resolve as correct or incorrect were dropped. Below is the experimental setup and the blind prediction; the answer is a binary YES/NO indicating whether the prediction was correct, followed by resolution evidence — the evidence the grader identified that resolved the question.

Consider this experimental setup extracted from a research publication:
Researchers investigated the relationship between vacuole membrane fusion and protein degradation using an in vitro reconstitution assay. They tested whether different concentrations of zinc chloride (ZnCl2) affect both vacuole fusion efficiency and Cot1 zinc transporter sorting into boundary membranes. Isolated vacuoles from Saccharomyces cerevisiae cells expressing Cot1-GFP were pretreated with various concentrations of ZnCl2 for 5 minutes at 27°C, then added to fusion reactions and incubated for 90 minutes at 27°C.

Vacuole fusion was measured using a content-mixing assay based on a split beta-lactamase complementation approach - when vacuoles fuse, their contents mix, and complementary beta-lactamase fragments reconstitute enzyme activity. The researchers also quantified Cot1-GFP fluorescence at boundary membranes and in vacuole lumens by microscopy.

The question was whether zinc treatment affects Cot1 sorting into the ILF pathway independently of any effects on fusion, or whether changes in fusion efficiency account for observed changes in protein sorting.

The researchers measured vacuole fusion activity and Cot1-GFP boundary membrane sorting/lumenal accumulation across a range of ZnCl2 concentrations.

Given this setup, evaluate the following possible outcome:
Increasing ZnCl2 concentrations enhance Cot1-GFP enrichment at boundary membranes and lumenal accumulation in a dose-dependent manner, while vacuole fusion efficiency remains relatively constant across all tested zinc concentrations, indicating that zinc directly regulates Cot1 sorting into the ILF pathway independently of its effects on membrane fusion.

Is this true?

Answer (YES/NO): NO